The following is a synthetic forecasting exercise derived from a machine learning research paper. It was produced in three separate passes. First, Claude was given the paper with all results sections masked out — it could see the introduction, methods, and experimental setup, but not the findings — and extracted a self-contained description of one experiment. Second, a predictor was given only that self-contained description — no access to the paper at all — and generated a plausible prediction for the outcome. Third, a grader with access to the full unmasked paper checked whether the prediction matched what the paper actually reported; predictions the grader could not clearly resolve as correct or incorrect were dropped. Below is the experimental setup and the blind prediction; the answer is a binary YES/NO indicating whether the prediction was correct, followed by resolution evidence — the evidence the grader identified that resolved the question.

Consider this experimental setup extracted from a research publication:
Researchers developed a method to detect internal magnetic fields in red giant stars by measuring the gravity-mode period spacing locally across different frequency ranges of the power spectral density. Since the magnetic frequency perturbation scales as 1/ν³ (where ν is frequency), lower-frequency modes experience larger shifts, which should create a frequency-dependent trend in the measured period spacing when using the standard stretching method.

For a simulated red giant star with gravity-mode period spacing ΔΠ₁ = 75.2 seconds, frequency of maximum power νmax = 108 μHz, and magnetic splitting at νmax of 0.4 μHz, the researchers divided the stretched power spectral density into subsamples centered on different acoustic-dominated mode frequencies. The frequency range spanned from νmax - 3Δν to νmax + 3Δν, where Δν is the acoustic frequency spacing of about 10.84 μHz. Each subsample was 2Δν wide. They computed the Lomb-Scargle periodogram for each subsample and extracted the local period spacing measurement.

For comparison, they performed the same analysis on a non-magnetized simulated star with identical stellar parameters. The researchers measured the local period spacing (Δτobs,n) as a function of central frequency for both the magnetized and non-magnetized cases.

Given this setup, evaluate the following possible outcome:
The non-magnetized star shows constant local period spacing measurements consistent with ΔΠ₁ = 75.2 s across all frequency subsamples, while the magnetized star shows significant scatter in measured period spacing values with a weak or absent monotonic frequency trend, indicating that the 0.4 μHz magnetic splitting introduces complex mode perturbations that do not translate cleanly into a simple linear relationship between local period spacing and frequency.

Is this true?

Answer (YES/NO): NO